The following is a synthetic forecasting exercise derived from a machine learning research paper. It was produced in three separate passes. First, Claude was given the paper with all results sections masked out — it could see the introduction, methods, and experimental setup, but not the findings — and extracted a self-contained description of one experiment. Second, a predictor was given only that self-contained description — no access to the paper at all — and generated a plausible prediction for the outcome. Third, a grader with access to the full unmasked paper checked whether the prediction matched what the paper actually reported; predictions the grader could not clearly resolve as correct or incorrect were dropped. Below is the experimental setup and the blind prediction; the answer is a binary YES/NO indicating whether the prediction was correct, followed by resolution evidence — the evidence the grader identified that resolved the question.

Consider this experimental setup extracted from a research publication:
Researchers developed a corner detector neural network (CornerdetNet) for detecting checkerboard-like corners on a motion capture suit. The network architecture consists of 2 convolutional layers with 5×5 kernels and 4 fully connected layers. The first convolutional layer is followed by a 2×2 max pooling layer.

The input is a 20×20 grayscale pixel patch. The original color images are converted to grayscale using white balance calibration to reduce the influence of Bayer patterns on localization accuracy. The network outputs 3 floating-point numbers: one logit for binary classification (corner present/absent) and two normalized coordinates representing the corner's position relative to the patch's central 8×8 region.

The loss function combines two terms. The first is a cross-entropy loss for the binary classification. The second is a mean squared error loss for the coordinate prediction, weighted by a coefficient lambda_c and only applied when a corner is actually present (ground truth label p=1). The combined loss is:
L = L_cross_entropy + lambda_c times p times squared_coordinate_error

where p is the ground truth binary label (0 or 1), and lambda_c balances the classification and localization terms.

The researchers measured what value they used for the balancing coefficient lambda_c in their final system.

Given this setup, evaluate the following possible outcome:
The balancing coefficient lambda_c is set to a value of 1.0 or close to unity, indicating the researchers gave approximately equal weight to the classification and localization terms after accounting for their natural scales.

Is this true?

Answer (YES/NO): NO